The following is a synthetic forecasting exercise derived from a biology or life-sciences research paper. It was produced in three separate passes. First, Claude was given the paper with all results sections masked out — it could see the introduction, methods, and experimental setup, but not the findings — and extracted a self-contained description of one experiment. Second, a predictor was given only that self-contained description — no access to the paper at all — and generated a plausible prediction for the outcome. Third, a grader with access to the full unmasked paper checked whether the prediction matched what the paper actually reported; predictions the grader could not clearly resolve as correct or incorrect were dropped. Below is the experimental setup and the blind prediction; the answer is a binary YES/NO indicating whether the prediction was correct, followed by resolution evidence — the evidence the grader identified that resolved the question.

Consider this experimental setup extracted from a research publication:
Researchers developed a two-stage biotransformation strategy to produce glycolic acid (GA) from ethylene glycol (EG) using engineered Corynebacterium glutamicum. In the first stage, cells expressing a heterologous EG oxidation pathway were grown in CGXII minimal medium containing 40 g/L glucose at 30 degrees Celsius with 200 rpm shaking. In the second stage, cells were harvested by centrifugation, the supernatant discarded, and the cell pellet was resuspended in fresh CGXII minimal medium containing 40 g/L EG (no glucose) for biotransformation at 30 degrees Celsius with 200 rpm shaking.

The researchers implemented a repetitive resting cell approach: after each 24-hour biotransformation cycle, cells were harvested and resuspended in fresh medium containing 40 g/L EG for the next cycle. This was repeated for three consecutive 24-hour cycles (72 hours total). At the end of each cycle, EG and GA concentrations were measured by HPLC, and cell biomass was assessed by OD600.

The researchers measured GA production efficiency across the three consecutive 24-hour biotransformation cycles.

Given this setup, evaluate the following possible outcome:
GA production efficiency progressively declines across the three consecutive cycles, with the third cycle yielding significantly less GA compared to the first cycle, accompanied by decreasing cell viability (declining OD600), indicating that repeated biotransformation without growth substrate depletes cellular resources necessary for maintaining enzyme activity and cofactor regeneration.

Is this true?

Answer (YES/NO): NO